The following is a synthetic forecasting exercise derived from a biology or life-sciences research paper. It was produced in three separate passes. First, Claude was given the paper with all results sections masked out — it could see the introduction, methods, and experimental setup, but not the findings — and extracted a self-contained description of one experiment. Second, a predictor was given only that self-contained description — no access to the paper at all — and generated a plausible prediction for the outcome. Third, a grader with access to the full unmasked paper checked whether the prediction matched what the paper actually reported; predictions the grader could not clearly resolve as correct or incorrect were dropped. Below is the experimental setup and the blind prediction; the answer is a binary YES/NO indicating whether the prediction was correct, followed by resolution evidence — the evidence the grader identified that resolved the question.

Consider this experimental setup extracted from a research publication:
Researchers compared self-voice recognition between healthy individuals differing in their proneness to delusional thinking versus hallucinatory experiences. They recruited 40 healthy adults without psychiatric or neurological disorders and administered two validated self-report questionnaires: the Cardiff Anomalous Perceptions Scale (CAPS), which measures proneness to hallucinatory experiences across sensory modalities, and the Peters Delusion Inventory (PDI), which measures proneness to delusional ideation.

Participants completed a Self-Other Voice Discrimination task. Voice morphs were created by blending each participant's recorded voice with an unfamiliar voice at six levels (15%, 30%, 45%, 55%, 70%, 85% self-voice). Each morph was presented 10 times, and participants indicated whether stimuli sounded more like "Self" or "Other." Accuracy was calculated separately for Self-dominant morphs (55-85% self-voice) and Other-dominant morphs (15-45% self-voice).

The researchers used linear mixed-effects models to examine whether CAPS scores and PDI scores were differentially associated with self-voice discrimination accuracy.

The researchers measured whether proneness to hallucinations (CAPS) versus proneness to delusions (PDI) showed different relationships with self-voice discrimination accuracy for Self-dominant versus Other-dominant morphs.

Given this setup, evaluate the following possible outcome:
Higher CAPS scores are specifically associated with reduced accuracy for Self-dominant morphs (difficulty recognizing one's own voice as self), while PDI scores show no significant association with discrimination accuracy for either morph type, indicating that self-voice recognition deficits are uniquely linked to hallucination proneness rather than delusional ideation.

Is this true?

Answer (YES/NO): YES